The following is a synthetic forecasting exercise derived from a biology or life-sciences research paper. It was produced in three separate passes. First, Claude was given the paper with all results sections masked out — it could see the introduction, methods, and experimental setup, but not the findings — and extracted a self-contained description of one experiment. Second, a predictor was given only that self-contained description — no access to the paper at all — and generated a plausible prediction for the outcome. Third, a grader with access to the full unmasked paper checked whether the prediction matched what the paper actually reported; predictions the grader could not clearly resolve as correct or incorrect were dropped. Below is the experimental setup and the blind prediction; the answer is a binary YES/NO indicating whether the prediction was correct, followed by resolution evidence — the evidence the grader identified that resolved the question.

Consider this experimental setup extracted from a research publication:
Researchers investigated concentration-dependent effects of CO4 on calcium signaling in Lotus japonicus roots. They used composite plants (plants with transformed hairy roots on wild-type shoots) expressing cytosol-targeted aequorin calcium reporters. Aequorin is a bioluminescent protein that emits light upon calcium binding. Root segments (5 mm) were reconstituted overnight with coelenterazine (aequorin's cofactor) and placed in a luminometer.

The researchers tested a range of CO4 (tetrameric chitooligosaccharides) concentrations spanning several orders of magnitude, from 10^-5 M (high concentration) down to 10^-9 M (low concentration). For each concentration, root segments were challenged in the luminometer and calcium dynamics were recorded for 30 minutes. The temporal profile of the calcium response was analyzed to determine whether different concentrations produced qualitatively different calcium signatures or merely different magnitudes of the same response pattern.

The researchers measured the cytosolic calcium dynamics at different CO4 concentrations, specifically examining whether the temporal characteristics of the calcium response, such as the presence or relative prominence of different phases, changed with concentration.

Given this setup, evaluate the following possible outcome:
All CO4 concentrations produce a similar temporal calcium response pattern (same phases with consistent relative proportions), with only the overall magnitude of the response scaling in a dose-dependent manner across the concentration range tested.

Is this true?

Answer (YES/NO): NO